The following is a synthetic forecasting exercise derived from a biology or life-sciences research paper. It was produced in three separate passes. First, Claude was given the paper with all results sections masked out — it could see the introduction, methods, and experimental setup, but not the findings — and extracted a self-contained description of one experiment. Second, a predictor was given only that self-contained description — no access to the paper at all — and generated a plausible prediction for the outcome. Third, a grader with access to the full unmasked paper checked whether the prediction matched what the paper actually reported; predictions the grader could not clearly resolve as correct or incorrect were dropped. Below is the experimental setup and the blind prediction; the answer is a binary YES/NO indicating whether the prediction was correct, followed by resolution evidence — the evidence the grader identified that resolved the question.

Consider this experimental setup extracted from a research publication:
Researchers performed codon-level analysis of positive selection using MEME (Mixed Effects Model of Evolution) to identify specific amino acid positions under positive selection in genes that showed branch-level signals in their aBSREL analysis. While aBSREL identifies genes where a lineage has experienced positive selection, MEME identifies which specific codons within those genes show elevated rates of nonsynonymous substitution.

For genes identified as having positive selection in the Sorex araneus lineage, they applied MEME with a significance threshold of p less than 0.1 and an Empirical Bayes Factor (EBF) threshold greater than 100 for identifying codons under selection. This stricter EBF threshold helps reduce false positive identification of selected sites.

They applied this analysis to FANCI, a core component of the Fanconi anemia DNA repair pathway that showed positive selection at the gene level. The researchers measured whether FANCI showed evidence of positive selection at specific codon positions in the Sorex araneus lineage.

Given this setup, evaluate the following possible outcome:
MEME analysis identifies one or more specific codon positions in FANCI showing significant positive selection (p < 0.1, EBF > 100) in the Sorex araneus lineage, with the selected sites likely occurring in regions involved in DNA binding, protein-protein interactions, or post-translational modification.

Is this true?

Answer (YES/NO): NO